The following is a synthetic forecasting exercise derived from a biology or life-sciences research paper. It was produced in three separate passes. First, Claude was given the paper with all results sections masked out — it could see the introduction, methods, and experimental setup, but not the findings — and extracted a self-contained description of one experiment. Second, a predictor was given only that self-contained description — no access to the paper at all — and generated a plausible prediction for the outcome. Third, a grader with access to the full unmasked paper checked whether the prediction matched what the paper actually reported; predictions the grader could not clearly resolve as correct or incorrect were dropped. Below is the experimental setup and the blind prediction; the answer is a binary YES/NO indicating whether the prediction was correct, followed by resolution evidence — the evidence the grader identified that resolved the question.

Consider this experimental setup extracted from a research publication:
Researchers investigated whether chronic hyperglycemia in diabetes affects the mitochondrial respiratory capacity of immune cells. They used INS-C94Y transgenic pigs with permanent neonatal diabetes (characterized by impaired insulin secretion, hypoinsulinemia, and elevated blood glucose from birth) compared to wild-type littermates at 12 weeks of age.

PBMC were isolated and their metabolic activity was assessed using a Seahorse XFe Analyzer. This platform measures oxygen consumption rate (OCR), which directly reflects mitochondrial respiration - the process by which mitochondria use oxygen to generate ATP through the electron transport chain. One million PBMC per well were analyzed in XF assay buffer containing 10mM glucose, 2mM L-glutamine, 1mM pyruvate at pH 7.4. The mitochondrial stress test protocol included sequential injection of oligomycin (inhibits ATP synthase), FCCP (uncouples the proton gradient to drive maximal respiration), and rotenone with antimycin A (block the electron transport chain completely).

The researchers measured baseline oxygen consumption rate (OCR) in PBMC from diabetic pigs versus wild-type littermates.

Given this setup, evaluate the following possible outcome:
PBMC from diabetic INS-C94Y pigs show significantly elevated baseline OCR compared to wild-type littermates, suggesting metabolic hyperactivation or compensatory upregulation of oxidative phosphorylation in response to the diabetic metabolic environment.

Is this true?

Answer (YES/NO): YES